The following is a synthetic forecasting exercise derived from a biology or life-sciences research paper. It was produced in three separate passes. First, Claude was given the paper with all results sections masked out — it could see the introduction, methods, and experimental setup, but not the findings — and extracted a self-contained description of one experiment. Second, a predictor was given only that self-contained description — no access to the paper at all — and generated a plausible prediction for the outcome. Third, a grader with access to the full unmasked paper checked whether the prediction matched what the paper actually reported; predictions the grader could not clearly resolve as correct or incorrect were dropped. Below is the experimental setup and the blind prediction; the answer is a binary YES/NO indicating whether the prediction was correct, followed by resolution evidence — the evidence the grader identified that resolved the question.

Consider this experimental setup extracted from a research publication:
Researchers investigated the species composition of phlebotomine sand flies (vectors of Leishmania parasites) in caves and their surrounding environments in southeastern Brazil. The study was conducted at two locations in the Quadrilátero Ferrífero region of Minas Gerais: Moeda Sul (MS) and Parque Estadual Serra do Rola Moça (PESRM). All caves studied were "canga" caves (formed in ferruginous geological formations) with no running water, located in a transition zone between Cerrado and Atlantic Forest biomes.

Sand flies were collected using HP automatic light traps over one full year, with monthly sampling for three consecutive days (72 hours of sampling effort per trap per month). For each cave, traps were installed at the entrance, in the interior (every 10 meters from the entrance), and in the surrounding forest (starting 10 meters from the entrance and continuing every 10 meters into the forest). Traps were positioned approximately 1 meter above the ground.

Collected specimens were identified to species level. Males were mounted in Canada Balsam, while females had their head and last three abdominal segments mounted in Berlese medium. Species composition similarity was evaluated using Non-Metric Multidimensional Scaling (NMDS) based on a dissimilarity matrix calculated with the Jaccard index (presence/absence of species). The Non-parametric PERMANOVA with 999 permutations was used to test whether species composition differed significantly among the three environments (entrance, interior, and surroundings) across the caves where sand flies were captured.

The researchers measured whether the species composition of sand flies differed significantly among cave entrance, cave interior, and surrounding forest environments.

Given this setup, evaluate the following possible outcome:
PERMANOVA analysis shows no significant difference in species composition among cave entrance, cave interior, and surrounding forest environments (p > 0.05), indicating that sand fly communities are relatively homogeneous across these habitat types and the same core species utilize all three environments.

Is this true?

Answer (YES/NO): YES